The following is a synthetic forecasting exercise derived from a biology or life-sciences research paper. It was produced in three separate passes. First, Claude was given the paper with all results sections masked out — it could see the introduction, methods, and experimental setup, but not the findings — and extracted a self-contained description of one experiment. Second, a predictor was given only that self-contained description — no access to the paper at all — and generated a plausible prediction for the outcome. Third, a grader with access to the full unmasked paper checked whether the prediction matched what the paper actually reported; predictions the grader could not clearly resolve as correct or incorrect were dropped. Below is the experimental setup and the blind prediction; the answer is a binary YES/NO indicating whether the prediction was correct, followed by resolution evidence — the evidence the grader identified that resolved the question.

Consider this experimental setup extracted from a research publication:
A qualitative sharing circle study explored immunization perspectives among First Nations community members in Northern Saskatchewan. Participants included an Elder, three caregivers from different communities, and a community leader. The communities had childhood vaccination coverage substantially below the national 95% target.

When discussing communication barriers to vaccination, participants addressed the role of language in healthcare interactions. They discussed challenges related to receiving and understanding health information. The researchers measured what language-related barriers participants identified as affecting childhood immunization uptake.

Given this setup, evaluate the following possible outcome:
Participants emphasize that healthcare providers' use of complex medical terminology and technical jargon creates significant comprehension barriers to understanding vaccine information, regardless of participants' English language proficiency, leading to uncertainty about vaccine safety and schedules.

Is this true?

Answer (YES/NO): NO